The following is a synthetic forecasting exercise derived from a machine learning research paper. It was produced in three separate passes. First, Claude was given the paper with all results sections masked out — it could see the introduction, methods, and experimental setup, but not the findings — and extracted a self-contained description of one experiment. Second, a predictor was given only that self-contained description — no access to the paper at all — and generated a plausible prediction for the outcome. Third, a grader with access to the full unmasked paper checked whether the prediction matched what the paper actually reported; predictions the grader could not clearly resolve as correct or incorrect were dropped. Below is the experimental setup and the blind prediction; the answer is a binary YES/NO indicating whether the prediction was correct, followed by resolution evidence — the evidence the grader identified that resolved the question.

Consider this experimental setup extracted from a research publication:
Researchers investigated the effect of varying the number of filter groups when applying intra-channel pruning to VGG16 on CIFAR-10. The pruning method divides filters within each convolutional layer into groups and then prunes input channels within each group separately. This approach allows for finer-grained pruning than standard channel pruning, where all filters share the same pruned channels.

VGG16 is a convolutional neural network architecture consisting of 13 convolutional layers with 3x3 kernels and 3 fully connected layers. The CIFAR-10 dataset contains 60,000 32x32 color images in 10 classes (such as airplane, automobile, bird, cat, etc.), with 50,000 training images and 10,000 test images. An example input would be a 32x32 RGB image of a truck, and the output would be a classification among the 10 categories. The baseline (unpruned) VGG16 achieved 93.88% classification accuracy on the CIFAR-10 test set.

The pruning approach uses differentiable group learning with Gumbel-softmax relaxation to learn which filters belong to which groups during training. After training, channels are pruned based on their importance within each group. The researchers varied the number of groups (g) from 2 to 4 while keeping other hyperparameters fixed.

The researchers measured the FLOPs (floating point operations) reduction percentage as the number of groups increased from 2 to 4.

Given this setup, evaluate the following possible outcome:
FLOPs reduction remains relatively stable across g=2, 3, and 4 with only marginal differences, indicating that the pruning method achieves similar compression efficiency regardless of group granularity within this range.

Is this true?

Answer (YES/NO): NO